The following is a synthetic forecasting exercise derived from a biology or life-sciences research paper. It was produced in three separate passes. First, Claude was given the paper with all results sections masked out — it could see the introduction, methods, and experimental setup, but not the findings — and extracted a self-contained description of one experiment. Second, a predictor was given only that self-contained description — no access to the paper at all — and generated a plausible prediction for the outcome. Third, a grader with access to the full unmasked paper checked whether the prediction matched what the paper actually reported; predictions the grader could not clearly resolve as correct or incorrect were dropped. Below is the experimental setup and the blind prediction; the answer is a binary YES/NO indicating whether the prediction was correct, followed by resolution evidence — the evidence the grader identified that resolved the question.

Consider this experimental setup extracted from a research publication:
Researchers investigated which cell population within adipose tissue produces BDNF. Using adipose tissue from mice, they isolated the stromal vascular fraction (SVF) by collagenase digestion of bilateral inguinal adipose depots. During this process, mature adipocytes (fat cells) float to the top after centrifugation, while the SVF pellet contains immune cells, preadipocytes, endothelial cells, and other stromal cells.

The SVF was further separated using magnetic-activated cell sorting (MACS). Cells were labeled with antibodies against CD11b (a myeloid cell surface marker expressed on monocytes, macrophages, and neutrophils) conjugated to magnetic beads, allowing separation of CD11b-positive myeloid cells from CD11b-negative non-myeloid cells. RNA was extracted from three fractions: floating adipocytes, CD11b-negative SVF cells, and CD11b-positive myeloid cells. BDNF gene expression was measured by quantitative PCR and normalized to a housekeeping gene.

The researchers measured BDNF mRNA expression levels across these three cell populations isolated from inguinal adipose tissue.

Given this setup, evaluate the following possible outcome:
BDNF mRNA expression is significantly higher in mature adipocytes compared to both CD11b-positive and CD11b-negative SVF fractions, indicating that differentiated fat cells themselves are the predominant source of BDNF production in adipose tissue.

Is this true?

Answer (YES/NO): NO